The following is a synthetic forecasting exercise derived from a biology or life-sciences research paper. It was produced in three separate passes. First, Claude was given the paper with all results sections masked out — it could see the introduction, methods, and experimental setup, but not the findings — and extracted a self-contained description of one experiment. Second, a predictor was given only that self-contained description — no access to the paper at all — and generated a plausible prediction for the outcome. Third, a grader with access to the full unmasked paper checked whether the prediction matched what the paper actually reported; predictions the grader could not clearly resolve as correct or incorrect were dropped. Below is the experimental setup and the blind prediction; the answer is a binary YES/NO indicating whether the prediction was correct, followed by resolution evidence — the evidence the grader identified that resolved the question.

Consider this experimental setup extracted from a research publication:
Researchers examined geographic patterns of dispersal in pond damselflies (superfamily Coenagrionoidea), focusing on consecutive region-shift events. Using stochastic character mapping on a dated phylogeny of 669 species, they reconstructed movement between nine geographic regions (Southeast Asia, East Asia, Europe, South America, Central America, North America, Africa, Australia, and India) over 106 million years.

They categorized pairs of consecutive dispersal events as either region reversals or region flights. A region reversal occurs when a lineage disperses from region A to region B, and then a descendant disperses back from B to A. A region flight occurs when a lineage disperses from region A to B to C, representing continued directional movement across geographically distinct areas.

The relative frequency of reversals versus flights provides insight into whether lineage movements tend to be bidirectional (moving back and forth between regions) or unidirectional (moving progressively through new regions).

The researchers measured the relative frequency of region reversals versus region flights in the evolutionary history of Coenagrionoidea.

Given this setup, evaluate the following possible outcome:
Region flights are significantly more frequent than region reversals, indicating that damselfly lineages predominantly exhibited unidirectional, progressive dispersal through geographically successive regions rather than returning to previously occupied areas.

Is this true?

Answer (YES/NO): YES